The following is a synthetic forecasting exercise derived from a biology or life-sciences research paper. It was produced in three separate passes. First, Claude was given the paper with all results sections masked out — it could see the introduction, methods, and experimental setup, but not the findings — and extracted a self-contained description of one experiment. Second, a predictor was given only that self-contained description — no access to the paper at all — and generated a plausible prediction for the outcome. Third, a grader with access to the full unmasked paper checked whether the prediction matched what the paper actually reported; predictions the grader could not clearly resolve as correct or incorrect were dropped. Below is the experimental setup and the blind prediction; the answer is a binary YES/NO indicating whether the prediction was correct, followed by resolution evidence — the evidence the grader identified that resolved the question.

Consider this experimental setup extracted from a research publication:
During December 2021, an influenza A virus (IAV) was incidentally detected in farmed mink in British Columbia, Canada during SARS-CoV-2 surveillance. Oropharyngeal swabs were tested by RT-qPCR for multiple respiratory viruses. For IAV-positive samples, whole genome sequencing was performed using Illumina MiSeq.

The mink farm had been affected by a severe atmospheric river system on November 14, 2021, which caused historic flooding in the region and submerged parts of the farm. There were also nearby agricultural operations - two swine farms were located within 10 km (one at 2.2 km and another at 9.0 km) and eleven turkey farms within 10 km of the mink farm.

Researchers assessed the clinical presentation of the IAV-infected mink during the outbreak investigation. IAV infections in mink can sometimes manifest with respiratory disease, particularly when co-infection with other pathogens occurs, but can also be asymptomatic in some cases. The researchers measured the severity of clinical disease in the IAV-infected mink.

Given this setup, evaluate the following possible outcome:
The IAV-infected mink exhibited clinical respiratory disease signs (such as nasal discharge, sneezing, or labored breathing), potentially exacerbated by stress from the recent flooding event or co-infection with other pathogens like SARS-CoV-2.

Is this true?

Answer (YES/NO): NO